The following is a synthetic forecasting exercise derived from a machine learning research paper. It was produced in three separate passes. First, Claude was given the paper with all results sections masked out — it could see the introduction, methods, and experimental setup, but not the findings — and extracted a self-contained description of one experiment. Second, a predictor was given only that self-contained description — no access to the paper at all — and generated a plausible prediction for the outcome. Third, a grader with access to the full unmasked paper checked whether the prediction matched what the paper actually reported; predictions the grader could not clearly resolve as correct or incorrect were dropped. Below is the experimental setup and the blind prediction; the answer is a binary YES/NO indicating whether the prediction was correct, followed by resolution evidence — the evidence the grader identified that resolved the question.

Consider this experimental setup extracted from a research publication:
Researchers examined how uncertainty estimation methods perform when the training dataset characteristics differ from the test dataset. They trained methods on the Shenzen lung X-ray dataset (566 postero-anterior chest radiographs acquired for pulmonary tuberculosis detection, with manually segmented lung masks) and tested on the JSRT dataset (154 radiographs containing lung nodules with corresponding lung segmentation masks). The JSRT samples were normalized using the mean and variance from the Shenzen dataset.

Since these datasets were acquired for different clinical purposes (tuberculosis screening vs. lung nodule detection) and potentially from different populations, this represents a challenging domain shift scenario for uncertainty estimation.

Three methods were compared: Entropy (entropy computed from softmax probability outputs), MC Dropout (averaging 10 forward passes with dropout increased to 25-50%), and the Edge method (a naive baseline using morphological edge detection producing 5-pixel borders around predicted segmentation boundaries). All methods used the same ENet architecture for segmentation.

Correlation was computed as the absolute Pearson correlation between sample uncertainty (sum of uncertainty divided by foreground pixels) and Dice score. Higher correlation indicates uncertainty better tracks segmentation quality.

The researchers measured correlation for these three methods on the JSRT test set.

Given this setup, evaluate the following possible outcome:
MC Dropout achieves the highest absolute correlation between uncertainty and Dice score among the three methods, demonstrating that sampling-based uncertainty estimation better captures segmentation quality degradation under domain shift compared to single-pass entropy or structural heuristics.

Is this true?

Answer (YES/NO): NO